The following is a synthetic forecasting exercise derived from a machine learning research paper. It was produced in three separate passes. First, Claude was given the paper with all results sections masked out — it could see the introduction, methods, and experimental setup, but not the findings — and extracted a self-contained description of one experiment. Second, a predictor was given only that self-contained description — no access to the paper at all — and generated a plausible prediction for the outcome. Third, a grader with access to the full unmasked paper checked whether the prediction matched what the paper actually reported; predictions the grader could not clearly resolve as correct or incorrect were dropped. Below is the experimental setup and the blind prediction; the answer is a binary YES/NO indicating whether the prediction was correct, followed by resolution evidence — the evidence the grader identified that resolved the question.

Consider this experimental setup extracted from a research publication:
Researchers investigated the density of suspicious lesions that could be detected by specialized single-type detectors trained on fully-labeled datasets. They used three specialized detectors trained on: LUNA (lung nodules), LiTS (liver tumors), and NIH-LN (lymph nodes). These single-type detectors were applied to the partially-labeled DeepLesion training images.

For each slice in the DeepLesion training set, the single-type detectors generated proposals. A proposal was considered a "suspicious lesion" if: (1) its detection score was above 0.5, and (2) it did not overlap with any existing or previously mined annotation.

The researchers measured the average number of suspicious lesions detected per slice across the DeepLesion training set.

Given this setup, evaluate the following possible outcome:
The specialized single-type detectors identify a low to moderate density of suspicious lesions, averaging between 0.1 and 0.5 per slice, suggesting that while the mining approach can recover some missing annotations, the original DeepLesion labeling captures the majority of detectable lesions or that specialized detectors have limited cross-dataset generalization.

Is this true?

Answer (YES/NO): YES